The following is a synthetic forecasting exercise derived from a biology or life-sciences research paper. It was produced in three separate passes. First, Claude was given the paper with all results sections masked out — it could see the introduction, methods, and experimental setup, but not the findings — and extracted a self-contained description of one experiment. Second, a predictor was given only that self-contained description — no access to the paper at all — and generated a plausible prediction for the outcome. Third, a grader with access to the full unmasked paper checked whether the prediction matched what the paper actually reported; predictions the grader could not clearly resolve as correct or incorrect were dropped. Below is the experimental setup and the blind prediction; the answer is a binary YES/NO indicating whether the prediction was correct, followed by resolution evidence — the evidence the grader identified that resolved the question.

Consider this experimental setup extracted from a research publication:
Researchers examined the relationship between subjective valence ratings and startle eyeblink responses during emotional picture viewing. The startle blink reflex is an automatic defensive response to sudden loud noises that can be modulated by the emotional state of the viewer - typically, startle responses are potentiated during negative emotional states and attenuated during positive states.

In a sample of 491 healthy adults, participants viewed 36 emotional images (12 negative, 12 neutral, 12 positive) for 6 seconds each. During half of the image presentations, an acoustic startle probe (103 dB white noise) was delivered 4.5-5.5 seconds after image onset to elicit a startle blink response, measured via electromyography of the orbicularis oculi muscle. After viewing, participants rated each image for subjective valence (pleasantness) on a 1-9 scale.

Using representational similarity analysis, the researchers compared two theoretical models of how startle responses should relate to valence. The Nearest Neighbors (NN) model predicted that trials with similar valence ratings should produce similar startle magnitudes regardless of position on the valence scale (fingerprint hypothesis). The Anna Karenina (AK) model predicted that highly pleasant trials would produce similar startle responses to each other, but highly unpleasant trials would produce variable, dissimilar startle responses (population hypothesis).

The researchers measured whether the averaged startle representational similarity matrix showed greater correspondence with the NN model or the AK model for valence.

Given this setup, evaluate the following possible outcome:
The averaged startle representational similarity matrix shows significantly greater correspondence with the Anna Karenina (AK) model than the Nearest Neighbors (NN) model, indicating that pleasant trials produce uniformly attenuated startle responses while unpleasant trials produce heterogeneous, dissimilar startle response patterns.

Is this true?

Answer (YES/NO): YES